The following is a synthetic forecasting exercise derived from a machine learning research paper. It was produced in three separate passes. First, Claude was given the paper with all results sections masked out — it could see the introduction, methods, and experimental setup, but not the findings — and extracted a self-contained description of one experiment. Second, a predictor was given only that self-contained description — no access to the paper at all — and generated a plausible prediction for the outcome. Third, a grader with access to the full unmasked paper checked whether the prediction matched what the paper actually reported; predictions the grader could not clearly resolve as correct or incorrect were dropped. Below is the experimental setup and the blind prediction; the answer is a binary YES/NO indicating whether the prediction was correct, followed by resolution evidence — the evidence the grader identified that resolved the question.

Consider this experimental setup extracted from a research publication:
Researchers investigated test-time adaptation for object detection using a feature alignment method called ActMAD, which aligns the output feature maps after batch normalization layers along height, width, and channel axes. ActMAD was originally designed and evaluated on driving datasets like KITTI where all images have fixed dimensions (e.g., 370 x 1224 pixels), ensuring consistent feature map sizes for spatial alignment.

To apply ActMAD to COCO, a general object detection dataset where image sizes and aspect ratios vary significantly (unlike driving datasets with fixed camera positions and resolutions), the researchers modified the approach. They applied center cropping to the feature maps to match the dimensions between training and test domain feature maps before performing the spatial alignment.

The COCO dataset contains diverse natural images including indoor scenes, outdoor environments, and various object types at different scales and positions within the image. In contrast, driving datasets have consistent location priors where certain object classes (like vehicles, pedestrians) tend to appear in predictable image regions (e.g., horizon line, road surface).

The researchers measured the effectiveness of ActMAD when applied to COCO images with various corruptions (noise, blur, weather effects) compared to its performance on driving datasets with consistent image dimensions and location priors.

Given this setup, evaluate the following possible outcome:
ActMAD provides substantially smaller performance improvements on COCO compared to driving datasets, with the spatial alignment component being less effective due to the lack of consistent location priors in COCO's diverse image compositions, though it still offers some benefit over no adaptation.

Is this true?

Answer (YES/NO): NO